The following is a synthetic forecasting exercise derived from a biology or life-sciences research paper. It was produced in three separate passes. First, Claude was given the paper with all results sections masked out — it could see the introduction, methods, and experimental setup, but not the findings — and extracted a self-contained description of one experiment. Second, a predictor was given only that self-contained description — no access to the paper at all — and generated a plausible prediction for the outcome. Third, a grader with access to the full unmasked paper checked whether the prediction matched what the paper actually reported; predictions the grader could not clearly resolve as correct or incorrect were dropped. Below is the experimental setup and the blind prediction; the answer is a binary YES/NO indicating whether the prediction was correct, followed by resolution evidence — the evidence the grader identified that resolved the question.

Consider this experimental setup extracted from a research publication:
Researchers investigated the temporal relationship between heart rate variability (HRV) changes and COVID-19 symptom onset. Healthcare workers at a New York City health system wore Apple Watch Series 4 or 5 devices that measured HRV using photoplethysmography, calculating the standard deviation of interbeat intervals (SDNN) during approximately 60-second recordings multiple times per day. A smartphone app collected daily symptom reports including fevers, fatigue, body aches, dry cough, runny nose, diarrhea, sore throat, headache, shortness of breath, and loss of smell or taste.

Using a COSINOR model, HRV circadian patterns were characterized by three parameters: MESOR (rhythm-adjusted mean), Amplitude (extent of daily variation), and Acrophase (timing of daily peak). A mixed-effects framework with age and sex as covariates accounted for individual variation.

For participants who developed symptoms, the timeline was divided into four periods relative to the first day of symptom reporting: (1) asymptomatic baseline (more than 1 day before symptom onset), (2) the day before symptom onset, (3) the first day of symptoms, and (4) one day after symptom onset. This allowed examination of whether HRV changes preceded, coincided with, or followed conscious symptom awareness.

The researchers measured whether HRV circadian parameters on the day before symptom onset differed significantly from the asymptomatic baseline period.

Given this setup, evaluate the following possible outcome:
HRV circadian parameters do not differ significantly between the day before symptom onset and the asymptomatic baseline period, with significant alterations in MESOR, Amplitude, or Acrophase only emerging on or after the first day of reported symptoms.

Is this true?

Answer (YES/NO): YES